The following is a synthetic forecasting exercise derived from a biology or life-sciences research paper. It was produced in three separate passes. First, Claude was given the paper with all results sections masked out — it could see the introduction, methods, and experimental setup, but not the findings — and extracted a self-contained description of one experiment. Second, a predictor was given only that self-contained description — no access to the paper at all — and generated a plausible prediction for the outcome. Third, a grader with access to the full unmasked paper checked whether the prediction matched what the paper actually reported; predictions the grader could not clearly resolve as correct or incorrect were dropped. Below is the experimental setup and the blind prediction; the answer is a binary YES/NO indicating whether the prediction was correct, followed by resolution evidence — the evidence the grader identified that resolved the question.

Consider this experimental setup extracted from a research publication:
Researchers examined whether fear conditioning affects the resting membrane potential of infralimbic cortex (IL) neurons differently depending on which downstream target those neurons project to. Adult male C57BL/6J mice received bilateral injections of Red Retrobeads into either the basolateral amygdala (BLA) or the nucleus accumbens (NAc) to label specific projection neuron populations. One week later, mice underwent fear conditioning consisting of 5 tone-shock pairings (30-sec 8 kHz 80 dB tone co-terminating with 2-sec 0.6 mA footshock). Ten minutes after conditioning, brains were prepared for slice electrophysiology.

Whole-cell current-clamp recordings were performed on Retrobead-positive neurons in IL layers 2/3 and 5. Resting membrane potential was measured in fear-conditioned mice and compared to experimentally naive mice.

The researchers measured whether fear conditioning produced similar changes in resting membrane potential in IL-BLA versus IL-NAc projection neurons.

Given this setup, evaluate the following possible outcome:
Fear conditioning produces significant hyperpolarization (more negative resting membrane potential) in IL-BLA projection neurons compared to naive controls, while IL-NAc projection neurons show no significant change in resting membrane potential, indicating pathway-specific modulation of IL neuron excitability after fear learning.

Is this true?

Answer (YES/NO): NO